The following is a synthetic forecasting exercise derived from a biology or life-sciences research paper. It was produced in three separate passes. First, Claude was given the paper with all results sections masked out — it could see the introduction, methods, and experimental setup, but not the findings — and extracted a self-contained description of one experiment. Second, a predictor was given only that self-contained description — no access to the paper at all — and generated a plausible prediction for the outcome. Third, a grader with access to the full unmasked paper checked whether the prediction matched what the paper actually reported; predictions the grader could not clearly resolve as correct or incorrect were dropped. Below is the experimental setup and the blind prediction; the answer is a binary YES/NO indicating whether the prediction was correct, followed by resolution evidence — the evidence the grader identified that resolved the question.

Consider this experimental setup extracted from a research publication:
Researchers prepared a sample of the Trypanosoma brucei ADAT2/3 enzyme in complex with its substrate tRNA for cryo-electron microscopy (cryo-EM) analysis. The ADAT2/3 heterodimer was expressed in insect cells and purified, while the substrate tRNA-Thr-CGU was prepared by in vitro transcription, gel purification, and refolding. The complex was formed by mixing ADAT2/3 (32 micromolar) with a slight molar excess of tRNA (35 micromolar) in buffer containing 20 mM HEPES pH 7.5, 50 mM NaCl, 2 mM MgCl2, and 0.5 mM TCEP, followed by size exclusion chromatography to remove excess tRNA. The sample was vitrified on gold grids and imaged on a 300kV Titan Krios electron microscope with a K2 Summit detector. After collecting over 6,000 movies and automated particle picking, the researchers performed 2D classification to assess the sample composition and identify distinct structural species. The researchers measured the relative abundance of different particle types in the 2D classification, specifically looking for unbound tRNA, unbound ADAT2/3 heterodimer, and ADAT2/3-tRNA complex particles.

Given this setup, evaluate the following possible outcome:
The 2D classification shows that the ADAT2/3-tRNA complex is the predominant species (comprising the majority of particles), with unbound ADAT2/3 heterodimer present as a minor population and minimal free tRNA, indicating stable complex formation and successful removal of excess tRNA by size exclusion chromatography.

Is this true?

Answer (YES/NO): YES